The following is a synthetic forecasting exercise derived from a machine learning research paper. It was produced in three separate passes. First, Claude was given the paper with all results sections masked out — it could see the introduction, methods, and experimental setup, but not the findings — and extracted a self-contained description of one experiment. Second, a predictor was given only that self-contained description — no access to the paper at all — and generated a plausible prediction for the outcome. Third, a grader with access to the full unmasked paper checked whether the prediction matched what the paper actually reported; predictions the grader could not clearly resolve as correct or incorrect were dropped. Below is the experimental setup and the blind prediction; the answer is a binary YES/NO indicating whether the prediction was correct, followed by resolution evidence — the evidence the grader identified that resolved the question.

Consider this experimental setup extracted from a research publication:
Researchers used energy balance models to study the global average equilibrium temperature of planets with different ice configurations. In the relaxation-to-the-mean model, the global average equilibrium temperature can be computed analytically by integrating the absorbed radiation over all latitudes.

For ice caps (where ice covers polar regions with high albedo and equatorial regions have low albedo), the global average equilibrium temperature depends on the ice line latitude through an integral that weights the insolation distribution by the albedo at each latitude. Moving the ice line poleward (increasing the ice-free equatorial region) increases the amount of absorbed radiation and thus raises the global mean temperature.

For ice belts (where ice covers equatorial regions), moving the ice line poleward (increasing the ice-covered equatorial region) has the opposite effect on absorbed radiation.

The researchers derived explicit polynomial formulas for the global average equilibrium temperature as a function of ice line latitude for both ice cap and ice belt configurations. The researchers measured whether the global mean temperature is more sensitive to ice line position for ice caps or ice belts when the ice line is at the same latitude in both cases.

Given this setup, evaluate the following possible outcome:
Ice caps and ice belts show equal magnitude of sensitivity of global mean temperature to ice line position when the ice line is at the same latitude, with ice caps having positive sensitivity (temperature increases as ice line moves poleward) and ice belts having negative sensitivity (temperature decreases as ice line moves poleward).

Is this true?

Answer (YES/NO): YES